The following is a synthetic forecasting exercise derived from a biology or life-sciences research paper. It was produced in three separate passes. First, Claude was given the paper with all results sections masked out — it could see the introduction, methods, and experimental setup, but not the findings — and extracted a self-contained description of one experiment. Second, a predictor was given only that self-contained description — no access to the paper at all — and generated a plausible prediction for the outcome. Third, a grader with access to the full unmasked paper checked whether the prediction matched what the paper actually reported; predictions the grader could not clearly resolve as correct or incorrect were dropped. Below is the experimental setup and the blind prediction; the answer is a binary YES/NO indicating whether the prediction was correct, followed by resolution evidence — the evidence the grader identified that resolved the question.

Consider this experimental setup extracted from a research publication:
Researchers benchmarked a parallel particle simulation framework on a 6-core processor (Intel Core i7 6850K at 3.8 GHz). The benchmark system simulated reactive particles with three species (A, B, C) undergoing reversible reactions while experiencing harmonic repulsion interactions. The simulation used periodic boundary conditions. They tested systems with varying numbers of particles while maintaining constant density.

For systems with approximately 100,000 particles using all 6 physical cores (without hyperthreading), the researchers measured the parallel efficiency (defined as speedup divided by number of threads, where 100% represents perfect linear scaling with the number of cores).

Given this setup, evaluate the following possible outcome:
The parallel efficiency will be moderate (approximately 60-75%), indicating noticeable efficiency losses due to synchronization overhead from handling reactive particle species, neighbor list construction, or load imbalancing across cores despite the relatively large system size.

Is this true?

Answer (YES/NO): NO